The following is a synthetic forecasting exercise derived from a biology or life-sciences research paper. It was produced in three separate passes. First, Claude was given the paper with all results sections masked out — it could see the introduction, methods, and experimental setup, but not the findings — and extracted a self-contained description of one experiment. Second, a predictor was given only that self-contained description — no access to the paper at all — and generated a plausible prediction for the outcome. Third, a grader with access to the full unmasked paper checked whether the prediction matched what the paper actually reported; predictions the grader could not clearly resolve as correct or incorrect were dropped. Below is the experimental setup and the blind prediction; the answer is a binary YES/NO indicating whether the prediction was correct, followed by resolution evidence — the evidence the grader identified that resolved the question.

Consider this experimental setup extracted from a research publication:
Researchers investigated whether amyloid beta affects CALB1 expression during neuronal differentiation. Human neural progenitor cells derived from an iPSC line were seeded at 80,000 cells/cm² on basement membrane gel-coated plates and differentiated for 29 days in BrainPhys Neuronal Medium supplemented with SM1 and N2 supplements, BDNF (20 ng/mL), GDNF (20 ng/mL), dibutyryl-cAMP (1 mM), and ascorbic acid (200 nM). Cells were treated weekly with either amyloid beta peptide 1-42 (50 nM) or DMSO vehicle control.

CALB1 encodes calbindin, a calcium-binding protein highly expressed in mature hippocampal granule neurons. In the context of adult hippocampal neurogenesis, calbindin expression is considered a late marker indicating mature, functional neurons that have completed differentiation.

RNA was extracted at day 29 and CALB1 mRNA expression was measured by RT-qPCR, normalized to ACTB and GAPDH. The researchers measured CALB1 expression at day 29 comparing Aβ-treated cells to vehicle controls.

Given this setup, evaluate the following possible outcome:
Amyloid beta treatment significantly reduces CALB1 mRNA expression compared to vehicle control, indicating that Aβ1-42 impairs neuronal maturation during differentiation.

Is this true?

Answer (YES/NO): NO